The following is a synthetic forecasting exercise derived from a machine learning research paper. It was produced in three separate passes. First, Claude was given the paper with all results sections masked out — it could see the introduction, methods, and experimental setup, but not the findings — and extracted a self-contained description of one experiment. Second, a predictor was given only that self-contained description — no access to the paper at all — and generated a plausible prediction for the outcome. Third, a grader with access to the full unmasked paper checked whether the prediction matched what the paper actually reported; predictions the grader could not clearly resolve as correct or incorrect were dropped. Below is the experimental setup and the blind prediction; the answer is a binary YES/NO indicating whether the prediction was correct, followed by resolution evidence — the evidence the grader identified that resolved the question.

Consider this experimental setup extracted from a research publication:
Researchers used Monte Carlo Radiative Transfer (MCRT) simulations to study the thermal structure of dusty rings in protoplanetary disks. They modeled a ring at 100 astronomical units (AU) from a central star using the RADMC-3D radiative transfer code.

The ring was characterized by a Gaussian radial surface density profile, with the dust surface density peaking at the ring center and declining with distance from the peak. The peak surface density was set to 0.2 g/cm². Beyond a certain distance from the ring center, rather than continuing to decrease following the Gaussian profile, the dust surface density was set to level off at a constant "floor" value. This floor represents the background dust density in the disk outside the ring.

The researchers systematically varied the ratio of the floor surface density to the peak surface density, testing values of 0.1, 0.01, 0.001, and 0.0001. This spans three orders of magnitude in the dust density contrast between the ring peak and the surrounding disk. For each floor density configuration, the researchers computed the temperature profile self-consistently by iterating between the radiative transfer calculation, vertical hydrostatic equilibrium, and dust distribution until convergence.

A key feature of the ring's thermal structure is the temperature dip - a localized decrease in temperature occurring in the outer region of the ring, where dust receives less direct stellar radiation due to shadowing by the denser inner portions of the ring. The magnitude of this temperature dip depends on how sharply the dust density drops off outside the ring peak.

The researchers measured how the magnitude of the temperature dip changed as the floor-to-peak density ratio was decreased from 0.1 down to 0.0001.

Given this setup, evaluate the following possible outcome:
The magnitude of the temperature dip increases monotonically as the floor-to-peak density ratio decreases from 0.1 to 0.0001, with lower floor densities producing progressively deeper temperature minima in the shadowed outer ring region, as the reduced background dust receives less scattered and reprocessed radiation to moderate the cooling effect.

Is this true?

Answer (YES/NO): NO